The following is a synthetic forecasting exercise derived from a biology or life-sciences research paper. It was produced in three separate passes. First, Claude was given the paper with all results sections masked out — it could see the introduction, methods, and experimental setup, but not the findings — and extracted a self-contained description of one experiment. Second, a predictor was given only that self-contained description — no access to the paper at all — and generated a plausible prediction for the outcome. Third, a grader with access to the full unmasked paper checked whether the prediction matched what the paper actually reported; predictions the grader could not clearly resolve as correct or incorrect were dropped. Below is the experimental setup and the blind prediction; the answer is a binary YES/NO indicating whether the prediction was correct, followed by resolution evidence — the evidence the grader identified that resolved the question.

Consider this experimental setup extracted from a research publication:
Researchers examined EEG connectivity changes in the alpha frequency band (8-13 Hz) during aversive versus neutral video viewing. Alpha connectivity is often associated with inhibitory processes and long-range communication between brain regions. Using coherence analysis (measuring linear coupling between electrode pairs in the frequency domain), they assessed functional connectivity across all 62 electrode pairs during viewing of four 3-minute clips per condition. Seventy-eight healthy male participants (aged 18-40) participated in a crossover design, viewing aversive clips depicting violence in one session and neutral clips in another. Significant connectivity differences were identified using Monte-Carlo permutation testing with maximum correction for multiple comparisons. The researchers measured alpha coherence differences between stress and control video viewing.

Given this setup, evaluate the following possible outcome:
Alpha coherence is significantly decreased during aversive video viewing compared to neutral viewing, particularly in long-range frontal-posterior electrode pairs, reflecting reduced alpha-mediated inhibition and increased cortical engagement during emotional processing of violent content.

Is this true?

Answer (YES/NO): NO